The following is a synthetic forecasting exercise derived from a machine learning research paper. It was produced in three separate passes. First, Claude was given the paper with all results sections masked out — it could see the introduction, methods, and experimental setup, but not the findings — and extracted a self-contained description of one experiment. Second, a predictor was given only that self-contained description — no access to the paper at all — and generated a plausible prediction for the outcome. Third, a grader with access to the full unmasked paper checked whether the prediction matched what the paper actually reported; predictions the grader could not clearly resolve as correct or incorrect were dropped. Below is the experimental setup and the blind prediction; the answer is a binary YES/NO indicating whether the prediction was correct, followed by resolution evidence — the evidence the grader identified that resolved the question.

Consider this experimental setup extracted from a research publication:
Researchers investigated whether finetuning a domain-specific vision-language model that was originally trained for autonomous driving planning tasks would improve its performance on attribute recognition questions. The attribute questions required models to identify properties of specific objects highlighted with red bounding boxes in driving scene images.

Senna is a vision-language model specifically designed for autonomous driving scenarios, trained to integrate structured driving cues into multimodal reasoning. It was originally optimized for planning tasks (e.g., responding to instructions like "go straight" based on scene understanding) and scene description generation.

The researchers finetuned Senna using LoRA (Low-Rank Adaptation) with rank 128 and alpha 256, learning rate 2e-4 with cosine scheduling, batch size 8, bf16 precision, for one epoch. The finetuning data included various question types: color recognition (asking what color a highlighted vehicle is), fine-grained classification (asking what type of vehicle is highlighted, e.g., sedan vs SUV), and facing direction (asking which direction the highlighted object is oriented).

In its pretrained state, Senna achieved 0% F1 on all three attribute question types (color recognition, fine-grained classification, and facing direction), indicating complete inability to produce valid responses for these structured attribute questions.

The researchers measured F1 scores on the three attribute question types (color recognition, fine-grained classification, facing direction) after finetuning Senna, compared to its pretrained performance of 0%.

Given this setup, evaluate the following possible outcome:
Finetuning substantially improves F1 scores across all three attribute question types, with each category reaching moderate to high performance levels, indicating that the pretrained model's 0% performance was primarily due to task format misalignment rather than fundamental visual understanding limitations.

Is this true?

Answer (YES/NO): NO